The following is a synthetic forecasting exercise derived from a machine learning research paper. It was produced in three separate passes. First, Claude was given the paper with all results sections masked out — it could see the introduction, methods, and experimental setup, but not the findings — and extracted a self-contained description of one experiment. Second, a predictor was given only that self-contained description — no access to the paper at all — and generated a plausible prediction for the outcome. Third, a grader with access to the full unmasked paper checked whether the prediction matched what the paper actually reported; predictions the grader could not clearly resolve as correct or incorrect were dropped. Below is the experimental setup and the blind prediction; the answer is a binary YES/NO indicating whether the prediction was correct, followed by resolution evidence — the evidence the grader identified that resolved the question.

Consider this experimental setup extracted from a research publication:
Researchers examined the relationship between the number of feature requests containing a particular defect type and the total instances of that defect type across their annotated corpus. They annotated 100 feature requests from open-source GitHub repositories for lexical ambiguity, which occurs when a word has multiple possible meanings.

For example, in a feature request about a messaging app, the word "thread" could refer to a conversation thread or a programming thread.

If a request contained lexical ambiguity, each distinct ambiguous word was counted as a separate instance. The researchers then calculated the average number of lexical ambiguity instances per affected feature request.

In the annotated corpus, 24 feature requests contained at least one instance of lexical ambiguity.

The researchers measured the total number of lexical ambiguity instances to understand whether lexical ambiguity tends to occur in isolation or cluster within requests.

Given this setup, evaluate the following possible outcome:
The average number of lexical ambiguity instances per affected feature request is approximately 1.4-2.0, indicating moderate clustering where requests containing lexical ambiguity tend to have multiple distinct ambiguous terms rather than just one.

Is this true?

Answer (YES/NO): YES